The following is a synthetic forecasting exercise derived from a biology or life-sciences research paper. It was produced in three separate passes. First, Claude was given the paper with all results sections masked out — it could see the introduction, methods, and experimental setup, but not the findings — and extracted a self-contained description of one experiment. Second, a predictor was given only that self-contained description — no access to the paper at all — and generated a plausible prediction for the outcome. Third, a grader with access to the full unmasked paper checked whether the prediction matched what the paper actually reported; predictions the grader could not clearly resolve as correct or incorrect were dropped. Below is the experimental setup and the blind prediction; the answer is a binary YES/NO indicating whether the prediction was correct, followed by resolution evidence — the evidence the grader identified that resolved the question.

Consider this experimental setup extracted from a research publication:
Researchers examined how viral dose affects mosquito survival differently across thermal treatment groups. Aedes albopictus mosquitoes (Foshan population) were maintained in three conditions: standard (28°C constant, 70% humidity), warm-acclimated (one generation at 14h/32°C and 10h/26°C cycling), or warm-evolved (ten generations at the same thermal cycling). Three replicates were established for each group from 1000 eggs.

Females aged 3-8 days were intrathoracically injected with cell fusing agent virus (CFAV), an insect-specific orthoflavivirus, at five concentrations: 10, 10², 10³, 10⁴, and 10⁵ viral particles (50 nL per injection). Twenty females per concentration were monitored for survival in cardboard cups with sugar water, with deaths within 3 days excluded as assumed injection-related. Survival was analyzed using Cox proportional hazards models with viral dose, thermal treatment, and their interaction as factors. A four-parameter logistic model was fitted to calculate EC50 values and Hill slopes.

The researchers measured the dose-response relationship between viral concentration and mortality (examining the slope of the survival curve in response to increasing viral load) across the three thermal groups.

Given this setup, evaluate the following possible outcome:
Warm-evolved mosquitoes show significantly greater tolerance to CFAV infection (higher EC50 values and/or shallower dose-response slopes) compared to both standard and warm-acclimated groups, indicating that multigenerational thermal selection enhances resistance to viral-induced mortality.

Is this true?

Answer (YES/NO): NO